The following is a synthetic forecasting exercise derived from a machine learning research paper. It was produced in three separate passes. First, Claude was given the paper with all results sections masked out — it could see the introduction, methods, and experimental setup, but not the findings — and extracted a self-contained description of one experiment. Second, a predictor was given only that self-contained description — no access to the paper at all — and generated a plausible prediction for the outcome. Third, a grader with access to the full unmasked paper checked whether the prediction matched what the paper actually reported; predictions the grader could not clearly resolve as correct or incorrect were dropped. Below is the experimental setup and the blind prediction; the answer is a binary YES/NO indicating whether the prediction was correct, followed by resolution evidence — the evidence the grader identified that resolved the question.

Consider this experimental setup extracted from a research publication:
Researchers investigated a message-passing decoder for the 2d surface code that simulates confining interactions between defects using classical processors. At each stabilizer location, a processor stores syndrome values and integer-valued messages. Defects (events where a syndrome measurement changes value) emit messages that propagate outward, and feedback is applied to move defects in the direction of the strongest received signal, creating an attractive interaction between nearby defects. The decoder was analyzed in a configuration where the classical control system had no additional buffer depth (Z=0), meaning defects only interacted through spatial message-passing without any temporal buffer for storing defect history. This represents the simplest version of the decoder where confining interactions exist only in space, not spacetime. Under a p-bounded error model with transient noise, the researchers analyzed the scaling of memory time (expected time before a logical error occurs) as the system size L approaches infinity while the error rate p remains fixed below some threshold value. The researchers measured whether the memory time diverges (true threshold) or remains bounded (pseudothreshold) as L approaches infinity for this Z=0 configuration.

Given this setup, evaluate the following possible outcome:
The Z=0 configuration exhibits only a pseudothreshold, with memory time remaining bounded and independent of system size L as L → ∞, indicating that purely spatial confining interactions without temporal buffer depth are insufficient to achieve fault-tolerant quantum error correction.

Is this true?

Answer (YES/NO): YES